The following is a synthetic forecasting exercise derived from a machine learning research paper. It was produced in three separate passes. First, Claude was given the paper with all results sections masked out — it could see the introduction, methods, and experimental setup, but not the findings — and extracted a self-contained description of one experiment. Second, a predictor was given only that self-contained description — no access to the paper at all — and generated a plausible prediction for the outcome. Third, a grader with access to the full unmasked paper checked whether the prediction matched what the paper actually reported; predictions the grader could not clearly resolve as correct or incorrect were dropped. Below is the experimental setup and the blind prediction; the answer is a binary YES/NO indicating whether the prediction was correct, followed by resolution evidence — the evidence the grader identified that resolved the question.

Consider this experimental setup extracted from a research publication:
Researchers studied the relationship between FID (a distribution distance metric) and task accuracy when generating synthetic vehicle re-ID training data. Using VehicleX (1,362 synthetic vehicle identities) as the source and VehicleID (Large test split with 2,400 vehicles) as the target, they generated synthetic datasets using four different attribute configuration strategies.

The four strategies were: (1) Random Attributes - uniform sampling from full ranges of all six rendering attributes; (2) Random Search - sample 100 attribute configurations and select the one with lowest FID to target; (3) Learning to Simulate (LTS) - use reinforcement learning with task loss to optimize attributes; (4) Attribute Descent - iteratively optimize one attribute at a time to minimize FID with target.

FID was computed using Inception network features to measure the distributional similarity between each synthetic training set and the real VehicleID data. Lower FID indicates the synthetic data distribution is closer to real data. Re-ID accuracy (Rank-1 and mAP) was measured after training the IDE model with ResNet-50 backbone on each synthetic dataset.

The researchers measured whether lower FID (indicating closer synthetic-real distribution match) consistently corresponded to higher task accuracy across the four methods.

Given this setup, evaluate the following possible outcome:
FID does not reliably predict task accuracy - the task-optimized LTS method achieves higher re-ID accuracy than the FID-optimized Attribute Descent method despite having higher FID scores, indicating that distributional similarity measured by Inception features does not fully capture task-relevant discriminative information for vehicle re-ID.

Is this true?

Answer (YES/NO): NO